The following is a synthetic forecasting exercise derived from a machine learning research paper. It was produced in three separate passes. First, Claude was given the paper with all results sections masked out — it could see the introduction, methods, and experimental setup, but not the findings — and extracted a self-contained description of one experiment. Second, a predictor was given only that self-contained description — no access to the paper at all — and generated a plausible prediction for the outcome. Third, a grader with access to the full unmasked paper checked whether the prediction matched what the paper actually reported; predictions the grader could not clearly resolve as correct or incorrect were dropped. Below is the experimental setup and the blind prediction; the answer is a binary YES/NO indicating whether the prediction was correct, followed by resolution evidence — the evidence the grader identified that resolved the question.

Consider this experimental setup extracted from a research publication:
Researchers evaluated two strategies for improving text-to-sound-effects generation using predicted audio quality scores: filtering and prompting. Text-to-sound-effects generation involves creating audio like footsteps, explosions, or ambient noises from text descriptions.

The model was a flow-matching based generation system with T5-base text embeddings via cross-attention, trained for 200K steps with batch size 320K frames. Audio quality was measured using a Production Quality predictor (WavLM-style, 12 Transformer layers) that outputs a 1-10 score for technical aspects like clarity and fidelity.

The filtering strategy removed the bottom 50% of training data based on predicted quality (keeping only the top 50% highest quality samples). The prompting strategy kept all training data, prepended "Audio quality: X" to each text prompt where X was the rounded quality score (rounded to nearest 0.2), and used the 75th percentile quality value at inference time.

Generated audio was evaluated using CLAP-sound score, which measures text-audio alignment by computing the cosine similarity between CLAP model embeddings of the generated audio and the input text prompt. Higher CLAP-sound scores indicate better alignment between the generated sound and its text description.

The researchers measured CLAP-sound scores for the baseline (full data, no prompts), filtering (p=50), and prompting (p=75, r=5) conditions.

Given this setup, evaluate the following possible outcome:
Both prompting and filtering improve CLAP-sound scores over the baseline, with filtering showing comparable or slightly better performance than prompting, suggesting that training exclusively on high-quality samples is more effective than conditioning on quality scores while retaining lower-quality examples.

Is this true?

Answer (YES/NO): NO